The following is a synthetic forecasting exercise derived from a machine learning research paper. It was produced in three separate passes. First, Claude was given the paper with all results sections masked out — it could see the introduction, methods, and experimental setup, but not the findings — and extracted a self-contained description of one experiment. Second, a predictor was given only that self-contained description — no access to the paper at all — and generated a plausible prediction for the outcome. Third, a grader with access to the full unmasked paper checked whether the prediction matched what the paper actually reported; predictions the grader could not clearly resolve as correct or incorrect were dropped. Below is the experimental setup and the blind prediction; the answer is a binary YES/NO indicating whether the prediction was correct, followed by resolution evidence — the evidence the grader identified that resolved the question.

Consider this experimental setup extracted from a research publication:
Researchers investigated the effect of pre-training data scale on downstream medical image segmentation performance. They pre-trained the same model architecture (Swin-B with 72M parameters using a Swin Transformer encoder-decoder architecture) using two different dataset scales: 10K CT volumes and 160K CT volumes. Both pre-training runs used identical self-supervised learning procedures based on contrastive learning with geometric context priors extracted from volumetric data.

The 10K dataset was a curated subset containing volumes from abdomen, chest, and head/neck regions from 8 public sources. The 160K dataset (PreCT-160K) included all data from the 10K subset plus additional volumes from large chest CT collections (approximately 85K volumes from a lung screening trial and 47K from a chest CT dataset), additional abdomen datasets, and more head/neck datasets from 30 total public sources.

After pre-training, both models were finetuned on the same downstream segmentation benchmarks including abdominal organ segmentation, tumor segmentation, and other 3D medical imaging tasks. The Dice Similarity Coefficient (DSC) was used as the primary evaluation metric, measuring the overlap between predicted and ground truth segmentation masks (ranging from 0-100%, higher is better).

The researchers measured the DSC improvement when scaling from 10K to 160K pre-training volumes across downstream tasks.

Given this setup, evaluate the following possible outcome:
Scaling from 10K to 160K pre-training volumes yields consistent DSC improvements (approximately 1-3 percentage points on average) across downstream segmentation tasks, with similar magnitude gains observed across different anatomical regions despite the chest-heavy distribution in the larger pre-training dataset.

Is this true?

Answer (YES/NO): NO